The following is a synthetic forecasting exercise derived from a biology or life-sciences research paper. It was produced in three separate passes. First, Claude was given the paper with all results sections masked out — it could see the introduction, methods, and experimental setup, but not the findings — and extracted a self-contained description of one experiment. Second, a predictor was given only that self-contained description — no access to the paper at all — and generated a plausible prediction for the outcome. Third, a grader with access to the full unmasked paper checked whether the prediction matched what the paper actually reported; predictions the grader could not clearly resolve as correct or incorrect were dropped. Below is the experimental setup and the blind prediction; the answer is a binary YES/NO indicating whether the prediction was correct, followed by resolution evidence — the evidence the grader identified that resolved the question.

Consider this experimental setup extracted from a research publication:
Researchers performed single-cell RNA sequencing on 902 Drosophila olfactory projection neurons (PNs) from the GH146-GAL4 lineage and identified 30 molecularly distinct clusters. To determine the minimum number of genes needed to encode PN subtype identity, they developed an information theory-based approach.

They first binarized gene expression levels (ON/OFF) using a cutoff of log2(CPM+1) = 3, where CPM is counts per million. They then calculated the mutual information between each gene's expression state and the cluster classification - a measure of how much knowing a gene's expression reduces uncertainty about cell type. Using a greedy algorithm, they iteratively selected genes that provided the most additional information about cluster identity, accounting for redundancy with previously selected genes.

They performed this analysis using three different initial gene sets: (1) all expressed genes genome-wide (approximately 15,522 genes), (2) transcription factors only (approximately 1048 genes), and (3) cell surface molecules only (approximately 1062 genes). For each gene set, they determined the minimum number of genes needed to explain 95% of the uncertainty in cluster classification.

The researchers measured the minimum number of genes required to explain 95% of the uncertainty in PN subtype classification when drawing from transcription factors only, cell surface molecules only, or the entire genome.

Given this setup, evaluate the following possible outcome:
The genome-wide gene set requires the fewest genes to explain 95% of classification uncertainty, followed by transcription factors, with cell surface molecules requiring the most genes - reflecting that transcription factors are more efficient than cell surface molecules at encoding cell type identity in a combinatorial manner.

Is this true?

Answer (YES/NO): NO